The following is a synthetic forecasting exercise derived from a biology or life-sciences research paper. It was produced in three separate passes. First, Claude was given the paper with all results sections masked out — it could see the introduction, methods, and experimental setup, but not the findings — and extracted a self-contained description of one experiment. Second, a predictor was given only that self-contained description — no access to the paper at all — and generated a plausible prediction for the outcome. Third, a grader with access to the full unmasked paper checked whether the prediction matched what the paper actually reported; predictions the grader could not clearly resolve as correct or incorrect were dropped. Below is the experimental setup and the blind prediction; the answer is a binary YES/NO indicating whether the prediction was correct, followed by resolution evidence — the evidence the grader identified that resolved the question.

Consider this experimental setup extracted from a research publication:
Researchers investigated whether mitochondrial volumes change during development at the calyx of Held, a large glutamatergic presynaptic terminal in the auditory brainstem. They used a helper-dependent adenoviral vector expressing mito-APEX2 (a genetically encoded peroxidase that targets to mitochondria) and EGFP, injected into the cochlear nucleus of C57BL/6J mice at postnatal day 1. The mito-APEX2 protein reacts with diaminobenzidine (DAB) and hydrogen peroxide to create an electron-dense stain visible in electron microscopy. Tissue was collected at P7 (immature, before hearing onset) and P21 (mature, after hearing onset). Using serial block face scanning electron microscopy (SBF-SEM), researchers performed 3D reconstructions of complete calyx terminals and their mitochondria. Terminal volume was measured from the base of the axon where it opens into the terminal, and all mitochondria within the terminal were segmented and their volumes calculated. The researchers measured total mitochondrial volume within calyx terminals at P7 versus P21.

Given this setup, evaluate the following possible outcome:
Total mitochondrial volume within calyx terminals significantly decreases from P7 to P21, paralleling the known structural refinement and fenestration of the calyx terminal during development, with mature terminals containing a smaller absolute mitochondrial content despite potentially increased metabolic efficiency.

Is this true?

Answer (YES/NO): NO